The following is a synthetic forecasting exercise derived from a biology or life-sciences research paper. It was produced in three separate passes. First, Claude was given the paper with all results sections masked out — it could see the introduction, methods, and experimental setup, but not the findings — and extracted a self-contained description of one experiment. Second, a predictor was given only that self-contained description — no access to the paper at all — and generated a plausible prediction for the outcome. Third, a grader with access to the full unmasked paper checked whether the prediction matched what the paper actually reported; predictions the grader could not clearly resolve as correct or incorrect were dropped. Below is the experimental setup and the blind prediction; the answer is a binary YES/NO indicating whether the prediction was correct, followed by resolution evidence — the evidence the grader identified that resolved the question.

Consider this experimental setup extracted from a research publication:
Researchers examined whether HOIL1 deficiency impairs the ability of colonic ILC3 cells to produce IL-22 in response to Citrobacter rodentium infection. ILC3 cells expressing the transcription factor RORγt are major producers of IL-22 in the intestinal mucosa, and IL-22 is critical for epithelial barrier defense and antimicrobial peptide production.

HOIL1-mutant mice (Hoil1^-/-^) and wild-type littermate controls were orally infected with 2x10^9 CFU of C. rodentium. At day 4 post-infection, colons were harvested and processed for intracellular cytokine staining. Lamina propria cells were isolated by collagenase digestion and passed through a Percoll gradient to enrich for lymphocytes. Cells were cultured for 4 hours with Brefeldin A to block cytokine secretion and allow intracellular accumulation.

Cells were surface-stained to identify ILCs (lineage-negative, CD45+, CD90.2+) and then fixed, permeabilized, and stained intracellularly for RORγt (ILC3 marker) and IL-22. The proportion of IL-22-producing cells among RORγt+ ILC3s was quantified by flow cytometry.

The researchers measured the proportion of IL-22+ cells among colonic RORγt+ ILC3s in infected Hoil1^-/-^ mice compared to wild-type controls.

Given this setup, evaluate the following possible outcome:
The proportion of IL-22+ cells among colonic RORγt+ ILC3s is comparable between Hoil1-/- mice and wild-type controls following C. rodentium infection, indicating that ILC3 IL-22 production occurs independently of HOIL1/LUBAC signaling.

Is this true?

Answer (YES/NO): YES